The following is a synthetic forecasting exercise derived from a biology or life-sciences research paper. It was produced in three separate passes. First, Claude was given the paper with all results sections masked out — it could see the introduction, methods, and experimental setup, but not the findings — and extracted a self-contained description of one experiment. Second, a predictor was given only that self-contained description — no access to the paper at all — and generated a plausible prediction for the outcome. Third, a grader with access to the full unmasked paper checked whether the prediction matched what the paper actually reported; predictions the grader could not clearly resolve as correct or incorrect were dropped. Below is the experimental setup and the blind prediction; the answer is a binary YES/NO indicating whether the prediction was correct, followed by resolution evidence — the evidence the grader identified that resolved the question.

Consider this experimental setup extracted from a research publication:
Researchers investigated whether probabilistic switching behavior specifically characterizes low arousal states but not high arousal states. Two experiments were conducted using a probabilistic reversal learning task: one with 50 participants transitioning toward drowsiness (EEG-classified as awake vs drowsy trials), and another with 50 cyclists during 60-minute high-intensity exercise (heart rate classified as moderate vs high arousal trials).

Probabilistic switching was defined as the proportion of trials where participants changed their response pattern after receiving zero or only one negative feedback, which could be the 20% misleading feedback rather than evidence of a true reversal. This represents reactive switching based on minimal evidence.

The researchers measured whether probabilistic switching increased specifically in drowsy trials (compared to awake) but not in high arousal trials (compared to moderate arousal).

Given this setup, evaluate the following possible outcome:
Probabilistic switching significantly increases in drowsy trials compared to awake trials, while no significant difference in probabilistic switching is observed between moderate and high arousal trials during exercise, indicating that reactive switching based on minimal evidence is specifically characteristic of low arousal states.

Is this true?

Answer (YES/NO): YES